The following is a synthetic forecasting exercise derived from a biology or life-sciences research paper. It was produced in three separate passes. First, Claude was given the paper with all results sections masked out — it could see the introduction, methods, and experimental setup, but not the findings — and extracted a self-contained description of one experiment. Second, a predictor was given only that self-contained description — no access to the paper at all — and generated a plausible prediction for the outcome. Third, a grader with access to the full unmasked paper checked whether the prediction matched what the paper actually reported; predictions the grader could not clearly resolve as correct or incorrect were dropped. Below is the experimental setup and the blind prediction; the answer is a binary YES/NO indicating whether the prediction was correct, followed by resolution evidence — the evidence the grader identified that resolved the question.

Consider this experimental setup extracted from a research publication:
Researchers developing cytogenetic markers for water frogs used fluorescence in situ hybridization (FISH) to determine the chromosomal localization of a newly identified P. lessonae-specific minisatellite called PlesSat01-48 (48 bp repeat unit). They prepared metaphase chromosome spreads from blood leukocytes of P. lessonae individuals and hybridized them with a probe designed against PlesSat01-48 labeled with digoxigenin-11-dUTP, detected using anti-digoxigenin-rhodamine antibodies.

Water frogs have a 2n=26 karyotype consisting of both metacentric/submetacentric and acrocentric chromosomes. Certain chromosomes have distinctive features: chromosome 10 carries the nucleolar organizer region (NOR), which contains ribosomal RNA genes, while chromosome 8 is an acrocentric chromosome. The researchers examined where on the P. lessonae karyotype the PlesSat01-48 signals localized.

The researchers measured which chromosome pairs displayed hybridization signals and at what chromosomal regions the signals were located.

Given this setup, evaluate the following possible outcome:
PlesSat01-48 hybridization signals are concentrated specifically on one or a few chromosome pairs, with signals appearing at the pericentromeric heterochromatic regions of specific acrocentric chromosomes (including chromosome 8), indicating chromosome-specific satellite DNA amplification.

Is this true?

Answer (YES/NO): NO